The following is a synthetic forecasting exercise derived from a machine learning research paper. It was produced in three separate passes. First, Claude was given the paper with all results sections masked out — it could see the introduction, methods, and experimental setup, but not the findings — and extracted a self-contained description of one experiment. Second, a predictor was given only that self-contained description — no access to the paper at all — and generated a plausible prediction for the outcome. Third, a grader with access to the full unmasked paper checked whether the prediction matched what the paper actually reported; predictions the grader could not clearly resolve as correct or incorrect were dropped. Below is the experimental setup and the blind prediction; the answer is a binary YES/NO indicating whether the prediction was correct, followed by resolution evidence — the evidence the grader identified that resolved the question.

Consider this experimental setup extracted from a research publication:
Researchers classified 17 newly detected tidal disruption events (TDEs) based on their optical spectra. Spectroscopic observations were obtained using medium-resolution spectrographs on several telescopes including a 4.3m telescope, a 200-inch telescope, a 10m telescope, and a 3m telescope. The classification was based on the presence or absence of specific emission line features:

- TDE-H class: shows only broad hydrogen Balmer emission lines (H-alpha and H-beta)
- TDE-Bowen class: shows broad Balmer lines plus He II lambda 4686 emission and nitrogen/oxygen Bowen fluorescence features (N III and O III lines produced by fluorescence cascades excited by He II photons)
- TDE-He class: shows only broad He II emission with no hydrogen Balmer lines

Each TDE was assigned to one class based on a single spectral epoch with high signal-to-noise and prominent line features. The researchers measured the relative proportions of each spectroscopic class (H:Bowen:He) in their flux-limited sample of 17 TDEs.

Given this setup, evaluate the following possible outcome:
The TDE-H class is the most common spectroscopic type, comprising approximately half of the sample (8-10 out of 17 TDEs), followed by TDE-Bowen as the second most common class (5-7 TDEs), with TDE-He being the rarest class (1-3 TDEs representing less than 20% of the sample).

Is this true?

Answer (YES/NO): YES